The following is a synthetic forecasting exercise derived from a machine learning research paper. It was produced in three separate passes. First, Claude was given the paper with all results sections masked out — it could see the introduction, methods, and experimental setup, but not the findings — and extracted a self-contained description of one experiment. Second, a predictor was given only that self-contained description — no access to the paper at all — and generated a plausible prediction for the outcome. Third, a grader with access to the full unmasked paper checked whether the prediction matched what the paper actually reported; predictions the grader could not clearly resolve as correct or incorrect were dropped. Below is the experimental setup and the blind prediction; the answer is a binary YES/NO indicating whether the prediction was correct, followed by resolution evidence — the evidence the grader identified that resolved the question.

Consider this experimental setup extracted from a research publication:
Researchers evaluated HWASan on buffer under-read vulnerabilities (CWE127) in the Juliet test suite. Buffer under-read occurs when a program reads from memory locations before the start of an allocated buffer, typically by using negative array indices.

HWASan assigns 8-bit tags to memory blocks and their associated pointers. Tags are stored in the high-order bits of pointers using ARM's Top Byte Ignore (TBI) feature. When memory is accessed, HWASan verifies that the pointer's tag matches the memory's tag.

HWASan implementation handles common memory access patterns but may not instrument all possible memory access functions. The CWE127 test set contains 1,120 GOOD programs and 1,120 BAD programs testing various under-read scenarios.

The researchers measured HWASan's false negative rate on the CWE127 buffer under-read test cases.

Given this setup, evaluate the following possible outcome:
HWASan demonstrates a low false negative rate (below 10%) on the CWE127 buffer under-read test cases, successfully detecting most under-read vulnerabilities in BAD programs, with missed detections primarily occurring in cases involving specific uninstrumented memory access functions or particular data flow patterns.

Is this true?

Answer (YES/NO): NO